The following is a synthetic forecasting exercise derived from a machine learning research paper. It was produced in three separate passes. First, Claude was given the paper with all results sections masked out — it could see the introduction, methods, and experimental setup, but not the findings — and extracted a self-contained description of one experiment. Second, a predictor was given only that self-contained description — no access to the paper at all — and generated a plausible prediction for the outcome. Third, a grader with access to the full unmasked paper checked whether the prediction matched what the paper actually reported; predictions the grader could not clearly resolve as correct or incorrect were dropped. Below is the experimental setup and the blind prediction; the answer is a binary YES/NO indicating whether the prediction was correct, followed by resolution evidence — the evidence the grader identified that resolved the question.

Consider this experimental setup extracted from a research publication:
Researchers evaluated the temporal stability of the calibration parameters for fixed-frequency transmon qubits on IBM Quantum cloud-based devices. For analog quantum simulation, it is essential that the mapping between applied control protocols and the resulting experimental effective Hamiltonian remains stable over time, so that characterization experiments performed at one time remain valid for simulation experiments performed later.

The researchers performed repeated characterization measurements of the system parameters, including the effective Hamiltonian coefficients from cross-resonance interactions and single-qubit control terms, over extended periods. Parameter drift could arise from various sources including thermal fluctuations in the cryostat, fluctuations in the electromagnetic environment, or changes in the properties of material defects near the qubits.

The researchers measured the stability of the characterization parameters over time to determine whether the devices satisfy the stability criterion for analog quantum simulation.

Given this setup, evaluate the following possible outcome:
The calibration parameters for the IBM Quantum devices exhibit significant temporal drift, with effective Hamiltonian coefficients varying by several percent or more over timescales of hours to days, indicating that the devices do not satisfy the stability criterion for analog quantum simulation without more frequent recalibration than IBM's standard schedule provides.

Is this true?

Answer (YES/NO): YES